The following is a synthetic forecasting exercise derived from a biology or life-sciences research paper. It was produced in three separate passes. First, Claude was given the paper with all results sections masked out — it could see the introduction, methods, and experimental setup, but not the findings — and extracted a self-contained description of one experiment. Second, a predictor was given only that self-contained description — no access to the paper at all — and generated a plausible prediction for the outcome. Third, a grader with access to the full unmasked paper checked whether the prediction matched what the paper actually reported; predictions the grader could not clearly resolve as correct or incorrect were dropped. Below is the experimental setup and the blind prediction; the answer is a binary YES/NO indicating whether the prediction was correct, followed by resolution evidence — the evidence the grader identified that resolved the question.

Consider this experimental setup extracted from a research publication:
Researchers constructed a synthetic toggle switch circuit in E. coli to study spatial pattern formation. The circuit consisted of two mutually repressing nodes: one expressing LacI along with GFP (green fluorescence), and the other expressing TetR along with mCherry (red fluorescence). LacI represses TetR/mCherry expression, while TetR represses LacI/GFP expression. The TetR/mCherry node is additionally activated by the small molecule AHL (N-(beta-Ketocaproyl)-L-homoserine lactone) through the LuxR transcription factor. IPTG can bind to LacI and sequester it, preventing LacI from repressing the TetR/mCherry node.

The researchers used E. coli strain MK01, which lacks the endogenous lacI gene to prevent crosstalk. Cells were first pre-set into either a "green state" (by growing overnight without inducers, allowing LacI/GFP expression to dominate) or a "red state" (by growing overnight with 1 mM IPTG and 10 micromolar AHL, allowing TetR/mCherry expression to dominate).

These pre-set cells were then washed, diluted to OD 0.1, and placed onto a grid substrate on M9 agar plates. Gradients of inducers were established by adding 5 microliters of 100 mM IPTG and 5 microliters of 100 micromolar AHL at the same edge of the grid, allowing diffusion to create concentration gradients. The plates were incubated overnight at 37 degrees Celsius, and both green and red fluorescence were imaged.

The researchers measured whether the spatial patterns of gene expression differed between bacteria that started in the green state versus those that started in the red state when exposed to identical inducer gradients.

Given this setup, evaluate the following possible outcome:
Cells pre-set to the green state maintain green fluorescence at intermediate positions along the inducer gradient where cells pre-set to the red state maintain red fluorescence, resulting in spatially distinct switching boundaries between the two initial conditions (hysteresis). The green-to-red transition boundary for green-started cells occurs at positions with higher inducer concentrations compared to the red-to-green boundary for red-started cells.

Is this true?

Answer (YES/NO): YES